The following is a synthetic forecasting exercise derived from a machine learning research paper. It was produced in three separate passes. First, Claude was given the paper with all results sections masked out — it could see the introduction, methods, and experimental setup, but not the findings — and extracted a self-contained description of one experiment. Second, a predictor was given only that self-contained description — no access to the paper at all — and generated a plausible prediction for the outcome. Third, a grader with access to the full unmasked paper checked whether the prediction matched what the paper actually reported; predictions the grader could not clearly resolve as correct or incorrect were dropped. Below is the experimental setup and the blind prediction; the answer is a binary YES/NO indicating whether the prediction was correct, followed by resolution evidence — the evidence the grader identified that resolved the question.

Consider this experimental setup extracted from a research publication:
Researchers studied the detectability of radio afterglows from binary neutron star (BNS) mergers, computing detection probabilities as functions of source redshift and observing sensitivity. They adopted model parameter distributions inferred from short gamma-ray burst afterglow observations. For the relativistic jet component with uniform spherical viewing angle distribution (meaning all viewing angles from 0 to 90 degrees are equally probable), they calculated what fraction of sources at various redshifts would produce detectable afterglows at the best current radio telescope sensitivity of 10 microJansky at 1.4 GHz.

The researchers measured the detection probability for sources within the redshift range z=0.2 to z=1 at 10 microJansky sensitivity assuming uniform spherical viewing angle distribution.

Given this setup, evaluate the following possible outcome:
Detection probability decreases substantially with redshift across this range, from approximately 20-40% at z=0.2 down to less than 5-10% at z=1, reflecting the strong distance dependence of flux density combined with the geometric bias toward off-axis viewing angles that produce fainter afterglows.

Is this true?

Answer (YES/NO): NO